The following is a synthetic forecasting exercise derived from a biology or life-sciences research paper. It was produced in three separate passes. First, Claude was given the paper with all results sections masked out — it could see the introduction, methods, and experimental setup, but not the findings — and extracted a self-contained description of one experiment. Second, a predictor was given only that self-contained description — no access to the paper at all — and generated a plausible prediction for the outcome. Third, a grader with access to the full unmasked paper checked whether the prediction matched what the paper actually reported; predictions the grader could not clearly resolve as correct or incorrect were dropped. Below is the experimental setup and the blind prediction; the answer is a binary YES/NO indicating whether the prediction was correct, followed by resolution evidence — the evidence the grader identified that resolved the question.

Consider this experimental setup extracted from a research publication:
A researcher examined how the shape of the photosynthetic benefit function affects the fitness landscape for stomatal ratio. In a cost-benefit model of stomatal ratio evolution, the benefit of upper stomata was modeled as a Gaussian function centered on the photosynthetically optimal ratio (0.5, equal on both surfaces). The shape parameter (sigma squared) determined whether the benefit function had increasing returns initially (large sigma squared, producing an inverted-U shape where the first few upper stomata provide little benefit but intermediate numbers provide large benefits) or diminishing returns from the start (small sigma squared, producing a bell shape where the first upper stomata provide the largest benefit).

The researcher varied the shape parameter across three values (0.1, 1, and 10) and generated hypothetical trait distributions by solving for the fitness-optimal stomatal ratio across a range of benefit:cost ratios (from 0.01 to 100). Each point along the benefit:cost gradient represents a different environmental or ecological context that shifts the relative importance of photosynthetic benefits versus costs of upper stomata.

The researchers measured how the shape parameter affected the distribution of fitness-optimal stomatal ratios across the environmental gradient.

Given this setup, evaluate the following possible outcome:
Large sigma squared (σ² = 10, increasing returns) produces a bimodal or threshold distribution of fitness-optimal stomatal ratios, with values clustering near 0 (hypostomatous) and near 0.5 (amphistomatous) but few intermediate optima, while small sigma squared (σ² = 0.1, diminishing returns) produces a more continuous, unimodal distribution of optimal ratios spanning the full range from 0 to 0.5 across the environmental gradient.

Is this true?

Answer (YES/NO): NO